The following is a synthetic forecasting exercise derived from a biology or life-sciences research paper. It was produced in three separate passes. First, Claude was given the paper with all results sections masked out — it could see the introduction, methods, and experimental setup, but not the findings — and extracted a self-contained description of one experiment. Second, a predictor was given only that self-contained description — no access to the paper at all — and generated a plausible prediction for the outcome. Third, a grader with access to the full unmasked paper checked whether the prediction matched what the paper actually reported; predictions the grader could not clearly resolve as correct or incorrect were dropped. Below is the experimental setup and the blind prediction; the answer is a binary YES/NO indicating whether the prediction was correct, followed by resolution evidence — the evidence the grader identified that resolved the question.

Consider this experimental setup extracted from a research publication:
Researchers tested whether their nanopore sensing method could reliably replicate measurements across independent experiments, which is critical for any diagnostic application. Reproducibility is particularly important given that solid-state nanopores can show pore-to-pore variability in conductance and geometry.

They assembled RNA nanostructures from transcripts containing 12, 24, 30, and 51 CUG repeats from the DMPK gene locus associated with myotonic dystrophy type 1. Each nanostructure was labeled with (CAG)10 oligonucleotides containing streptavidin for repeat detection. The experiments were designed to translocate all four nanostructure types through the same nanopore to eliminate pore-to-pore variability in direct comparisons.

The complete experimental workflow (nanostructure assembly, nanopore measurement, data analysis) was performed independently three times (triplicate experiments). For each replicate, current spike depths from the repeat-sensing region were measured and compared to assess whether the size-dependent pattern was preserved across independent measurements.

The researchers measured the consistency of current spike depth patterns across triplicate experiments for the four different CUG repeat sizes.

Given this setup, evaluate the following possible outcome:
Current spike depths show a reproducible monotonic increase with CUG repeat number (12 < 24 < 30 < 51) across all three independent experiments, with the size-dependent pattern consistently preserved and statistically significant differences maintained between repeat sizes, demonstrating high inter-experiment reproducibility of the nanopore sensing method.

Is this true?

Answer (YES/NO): YES